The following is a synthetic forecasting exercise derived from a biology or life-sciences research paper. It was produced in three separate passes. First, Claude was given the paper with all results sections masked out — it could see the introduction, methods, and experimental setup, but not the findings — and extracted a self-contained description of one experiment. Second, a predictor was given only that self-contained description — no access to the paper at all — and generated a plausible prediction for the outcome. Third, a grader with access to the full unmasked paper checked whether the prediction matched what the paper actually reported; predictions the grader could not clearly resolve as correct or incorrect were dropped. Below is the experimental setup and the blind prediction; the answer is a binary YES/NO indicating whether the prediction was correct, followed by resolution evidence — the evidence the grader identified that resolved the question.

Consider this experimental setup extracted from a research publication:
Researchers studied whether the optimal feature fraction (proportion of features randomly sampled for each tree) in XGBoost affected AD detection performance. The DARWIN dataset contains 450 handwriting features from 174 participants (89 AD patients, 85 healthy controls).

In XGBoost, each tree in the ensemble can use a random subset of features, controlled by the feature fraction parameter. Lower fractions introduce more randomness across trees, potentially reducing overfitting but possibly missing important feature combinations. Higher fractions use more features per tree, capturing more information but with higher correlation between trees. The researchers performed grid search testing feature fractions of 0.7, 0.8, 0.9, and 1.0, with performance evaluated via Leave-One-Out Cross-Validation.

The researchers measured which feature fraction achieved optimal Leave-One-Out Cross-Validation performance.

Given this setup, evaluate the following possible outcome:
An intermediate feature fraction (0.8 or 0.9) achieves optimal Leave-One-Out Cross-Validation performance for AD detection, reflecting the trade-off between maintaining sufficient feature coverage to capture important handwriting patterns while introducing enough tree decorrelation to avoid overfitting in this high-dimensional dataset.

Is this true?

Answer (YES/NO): YES